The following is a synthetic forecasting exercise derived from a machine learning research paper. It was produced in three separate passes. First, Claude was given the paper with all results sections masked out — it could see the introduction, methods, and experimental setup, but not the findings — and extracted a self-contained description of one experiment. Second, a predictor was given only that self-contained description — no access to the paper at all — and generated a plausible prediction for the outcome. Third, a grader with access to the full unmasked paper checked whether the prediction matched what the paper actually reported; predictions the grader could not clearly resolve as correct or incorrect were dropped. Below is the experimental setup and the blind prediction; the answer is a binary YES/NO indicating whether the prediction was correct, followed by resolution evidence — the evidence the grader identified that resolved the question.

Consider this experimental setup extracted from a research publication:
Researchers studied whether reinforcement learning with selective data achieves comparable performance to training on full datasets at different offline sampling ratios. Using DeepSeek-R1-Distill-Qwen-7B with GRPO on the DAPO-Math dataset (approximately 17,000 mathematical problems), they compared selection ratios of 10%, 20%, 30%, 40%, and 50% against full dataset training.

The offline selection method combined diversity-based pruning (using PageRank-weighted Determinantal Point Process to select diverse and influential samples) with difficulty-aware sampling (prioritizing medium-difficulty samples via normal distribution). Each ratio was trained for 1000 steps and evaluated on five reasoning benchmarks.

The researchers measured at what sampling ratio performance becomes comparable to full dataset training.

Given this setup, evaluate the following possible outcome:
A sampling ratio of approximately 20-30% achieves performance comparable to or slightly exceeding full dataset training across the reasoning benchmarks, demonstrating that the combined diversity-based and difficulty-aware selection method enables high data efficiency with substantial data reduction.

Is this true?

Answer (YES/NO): YES